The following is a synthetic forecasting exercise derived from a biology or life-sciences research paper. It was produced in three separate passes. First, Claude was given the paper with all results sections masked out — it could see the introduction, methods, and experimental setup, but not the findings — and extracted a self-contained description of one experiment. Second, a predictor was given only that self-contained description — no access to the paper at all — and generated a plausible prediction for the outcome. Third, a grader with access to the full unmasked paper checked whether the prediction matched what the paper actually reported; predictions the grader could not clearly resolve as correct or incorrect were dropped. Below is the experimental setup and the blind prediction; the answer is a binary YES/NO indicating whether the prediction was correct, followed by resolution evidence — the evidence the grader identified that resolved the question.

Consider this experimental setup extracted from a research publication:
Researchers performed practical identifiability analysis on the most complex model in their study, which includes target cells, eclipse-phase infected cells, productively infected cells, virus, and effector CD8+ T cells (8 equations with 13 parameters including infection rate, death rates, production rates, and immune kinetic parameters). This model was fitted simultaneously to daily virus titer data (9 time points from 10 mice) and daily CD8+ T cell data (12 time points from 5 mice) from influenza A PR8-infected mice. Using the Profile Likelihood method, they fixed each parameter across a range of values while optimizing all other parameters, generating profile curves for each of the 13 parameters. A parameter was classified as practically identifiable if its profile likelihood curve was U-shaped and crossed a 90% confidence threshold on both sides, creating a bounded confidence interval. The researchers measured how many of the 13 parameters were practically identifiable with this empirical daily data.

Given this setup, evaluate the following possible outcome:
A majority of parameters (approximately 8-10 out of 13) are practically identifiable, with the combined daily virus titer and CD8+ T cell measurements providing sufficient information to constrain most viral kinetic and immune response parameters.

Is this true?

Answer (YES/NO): NO